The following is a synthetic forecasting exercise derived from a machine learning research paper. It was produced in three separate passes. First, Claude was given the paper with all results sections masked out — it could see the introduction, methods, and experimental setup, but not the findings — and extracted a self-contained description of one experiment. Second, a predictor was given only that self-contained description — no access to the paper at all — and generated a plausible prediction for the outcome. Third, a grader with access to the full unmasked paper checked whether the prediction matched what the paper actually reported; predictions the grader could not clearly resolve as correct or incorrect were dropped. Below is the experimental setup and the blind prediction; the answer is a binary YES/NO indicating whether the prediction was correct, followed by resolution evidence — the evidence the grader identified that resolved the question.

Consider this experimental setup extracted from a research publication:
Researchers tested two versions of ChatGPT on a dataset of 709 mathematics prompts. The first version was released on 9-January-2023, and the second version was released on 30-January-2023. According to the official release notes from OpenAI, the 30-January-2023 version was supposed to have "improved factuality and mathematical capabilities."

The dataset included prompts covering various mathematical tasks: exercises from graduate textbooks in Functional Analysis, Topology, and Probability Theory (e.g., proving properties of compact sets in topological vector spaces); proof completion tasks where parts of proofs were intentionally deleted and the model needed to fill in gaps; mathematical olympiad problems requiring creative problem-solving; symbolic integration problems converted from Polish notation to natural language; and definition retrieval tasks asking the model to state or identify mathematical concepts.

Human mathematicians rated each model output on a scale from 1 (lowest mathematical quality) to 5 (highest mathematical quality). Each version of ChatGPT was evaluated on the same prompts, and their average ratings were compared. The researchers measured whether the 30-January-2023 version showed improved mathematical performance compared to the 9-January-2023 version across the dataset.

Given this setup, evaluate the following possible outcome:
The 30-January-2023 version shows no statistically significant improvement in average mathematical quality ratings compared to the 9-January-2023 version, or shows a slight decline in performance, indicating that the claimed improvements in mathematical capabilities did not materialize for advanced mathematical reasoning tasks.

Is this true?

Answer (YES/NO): YES